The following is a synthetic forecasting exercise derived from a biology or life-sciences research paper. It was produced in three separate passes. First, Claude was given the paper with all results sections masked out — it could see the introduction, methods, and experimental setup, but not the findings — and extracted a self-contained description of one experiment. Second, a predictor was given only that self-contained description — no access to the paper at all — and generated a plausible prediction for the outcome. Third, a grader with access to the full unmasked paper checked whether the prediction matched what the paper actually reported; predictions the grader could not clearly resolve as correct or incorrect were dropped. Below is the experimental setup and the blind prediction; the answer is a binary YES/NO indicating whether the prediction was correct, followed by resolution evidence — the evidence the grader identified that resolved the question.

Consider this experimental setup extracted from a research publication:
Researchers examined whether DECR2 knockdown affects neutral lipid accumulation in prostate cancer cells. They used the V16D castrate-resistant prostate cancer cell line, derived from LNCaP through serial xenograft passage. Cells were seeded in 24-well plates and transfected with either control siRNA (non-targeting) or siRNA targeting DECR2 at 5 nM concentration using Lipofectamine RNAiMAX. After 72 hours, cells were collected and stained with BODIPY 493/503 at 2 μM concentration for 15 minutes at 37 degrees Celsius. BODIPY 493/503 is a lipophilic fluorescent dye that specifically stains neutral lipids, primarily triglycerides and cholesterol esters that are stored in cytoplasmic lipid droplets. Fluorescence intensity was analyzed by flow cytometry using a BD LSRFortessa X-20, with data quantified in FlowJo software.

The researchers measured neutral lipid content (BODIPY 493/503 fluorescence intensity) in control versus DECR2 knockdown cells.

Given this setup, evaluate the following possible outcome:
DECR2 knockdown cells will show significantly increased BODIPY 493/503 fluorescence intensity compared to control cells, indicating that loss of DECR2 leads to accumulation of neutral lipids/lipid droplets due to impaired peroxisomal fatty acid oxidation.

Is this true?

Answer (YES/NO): YES